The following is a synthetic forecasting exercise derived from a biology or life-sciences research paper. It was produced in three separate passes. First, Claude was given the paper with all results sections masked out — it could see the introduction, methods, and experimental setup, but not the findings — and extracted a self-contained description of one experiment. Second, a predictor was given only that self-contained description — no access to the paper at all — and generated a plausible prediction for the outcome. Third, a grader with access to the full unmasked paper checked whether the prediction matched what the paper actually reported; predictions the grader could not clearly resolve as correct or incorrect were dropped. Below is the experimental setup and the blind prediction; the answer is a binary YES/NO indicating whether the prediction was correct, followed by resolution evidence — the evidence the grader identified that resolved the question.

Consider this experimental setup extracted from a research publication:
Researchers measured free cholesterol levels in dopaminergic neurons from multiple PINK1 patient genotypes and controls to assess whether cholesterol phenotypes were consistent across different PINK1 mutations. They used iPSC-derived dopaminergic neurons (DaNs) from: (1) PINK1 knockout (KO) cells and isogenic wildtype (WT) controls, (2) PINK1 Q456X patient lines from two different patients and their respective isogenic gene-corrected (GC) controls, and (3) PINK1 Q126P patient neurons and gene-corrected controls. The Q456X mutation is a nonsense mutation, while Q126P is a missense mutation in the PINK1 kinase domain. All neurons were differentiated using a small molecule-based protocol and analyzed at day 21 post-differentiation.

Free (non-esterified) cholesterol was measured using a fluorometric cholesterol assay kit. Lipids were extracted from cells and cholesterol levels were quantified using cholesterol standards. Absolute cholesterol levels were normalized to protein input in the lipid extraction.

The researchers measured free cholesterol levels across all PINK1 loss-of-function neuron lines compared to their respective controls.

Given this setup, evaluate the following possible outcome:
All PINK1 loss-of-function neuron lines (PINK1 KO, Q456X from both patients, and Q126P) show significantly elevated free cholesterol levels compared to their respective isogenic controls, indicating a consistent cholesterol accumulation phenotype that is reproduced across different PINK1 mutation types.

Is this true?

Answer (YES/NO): NO